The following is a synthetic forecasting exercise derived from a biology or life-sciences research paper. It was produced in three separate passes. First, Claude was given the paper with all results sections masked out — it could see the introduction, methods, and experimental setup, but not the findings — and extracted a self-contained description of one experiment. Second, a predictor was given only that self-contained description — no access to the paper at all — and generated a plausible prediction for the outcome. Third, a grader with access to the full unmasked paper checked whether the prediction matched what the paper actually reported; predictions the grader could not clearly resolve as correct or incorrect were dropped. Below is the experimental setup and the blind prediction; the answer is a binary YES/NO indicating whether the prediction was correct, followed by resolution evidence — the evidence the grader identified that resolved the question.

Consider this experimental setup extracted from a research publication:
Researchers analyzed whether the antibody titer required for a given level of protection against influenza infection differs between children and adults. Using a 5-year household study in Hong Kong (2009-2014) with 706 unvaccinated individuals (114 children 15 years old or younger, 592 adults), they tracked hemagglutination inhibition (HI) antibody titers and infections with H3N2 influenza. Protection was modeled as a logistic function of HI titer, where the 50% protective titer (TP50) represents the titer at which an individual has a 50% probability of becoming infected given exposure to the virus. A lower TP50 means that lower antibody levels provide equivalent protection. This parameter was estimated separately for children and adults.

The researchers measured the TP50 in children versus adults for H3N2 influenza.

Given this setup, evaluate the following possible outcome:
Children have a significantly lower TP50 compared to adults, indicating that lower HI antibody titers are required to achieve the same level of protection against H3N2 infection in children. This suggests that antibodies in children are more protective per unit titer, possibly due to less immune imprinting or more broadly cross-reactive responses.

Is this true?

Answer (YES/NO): NO